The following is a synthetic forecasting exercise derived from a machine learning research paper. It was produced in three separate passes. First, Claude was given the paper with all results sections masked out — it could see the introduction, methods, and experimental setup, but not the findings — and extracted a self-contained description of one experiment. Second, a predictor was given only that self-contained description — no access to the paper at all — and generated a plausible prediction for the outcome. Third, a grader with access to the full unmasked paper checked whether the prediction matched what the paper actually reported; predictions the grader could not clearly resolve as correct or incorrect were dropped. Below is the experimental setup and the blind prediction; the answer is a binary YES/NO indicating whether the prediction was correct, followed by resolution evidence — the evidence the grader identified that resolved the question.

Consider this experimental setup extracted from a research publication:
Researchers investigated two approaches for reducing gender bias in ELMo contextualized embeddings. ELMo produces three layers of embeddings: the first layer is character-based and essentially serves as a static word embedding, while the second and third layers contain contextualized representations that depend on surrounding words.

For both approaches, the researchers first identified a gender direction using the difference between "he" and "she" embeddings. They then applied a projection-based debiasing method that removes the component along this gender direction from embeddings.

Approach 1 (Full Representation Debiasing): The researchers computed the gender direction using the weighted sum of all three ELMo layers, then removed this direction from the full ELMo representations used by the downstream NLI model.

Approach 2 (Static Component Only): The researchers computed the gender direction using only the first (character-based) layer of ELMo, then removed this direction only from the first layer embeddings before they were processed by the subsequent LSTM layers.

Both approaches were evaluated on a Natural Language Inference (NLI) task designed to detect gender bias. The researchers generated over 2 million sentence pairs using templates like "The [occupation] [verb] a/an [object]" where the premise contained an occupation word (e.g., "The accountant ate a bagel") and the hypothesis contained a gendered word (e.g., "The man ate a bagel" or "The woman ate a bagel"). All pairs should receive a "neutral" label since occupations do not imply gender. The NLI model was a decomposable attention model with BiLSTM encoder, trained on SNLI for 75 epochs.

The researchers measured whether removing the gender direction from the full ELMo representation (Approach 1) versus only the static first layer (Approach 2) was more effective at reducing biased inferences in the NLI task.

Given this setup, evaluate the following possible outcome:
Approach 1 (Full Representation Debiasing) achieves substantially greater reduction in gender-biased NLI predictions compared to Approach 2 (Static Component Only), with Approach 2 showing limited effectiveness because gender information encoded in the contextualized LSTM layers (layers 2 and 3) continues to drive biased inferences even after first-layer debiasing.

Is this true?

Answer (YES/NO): NO